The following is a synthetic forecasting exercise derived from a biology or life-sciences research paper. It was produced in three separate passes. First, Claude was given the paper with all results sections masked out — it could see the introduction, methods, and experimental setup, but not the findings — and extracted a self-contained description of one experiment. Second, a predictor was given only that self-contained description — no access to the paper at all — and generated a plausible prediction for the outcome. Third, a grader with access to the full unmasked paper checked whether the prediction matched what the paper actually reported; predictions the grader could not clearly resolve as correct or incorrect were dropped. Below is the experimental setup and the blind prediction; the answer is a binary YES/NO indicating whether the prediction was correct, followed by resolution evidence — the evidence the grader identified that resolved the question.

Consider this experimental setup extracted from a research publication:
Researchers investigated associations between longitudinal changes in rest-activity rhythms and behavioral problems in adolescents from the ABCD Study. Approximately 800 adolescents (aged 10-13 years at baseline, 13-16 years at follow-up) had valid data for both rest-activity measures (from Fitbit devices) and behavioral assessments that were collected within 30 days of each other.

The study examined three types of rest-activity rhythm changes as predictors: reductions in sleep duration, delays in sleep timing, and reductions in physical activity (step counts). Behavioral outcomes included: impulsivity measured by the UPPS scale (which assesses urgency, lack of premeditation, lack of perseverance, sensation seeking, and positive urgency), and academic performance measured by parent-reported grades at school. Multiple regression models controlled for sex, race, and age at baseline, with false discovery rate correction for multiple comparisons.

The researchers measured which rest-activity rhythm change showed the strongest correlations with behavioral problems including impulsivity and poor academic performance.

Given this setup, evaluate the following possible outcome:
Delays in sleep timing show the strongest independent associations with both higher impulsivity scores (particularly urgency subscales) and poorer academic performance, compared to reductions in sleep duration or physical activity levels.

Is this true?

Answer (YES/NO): NO